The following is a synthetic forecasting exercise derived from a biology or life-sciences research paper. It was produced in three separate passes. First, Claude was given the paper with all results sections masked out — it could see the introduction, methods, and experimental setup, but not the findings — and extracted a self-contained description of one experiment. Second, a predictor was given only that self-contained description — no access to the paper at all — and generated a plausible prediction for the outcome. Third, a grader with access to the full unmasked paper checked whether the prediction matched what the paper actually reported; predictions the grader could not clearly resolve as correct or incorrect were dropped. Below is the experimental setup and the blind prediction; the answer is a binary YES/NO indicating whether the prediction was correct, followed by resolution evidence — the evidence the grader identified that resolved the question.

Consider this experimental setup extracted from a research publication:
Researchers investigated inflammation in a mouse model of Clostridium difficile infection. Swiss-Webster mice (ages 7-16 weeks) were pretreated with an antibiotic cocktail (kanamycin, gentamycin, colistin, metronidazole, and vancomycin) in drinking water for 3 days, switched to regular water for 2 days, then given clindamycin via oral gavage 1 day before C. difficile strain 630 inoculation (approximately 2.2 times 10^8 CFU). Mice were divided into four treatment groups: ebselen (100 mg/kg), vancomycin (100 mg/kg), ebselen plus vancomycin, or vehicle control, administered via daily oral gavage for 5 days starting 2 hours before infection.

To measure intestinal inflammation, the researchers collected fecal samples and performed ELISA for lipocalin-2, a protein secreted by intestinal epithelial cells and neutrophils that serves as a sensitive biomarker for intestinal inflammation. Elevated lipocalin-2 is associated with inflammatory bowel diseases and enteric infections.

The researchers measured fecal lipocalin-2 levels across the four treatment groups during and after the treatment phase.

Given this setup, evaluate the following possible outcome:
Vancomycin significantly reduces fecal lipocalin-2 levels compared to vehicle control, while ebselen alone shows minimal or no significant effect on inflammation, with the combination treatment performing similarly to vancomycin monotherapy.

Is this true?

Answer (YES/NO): NO